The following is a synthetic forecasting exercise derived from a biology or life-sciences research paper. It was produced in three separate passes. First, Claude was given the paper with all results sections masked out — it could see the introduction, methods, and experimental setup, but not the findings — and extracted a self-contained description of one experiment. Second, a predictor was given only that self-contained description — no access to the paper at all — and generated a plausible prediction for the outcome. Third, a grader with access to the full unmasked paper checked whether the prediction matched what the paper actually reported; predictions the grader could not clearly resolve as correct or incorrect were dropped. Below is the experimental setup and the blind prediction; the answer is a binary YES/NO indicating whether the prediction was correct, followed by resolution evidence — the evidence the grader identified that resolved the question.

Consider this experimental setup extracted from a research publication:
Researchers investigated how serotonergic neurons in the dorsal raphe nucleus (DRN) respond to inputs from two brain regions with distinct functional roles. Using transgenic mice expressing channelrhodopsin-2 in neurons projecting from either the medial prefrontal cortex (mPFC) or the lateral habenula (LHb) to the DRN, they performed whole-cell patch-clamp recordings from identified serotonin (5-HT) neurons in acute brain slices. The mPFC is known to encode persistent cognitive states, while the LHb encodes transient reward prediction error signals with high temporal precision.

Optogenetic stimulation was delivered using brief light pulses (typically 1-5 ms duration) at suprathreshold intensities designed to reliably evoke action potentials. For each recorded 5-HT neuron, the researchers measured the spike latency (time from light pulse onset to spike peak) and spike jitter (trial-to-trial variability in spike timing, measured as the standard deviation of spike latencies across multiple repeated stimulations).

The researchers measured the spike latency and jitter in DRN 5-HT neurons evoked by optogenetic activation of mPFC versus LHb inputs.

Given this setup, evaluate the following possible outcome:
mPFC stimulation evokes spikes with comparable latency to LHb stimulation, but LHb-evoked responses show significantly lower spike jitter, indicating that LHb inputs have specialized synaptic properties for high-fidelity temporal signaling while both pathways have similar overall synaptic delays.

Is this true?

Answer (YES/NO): NO